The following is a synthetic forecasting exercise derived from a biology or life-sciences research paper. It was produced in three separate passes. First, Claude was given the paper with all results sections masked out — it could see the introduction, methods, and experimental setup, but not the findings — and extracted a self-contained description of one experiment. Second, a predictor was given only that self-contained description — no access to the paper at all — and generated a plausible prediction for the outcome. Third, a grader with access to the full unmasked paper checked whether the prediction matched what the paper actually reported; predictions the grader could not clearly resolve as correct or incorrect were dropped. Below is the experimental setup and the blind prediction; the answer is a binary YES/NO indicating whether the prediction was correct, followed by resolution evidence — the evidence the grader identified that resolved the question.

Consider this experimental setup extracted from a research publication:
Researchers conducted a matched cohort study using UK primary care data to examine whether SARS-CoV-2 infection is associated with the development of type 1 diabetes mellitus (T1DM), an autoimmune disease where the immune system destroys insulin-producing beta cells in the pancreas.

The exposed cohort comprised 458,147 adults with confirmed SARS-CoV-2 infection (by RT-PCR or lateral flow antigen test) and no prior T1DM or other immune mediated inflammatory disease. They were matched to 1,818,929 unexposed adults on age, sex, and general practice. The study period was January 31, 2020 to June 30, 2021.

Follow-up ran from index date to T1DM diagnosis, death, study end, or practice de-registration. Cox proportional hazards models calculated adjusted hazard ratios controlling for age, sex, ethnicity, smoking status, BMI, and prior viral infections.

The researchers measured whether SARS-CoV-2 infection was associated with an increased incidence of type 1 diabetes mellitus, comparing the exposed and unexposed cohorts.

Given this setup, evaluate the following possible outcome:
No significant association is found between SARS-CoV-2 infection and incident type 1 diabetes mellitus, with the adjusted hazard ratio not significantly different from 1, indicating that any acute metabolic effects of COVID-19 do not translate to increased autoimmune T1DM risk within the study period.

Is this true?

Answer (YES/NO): NO